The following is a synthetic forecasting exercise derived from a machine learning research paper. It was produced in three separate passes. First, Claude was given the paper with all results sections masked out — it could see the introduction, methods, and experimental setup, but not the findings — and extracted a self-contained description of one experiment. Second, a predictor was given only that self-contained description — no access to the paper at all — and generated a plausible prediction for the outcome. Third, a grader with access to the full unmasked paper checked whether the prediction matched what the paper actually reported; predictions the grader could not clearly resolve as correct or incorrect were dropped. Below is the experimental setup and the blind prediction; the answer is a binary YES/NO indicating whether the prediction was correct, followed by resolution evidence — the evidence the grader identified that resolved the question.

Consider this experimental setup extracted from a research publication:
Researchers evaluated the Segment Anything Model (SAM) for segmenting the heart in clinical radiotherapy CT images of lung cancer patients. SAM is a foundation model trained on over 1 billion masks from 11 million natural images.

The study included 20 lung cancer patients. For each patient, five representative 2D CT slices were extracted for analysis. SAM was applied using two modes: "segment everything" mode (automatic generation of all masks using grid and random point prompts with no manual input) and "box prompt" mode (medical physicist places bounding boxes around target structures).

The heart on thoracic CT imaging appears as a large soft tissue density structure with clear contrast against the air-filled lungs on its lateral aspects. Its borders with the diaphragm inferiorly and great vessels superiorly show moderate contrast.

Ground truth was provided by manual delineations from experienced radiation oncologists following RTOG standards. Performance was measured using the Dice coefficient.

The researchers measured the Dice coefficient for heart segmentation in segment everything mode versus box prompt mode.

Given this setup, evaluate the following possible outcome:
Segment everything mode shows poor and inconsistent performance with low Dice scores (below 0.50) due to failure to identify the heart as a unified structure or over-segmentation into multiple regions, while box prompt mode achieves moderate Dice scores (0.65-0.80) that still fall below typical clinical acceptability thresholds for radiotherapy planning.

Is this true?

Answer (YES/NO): NO